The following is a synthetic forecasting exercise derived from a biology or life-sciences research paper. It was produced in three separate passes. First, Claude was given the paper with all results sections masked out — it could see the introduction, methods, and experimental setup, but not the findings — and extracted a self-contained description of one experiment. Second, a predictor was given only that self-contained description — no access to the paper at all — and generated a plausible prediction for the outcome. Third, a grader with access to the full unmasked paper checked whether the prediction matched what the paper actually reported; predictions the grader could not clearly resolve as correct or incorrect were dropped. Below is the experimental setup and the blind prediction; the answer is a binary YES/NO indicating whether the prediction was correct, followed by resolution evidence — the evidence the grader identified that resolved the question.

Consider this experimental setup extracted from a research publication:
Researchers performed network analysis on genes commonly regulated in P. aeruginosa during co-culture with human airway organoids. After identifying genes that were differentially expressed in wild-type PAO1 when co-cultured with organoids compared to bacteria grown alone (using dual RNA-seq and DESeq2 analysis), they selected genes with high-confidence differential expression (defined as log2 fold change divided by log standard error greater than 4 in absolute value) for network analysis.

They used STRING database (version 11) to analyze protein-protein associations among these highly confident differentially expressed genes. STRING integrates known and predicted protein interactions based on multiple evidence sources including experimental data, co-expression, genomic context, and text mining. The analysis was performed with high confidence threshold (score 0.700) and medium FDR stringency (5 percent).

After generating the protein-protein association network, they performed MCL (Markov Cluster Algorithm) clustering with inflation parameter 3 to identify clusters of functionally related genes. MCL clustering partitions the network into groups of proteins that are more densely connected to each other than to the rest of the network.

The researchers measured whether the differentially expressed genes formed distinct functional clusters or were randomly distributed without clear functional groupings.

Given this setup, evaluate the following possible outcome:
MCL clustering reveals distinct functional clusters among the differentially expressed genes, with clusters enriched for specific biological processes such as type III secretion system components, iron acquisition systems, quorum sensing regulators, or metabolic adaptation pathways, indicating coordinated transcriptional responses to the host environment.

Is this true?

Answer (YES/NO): NO